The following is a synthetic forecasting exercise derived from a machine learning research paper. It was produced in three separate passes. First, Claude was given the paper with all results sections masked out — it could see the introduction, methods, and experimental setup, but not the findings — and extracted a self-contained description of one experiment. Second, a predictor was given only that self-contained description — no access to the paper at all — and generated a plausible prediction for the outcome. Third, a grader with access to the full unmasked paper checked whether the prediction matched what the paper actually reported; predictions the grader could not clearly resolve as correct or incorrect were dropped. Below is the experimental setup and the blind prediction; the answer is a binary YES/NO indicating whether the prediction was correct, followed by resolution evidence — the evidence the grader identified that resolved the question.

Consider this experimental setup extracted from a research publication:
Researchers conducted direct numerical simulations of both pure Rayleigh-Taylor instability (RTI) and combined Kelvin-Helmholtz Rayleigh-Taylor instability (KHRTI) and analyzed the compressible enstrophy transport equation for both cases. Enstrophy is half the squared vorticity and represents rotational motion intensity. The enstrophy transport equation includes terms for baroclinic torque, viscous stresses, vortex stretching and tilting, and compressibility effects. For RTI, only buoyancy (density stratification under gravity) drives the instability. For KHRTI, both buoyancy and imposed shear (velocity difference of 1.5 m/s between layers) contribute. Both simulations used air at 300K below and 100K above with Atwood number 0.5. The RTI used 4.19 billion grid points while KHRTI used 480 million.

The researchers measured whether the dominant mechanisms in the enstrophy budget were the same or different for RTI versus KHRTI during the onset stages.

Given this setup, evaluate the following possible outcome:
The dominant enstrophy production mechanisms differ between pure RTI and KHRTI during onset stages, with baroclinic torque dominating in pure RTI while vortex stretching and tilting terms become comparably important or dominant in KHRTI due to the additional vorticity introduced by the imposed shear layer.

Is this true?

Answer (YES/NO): NO